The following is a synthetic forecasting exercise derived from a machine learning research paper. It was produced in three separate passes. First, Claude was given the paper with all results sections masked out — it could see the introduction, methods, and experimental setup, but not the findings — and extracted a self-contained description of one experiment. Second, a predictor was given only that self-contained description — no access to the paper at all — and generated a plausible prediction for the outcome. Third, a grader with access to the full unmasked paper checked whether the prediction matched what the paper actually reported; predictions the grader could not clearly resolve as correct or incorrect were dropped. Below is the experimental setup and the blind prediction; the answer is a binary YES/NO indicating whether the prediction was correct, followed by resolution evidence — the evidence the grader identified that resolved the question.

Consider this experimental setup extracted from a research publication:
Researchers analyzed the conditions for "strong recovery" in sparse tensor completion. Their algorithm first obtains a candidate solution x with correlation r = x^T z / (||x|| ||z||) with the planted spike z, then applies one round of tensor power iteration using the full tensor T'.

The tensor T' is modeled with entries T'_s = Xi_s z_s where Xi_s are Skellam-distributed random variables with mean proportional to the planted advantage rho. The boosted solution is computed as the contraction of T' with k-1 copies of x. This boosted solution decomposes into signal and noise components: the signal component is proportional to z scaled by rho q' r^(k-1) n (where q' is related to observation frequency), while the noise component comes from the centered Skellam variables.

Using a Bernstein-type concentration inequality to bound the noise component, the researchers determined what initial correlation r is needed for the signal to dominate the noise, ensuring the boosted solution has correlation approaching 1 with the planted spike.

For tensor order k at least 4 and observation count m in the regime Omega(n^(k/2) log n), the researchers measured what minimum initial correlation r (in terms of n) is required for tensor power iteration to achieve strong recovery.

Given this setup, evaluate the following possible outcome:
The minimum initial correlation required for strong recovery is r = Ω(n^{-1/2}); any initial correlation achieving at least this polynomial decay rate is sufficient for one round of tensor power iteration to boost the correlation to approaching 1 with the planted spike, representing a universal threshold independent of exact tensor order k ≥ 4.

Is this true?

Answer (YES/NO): NO